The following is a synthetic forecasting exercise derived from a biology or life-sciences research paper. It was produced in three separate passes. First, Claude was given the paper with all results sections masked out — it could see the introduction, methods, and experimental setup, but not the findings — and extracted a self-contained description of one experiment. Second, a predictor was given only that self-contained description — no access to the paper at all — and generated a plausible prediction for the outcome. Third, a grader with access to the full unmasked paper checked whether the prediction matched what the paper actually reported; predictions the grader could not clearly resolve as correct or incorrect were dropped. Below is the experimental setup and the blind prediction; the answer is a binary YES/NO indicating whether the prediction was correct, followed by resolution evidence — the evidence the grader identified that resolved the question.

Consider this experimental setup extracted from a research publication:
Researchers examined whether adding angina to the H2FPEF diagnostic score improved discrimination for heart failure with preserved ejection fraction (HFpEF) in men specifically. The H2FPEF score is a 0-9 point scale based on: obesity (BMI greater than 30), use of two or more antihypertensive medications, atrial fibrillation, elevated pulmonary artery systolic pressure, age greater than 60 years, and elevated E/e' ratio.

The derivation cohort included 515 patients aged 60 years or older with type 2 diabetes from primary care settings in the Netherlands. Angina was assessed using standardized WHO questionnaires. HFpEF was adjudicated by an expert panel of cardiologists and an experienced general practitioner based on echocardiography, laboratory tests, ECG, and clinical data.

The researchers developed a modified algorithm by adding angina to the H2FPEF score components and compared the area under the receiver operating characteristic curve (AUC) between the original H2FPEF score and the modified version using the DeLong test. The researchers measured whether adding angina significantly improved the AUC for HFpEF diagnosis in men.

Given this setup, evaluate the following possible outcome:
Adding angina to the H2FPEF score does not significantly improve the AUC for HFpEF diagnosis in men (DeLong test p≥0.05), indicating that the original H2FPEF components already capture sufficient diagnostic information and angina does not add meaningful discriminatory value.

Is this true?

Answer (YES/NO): YES